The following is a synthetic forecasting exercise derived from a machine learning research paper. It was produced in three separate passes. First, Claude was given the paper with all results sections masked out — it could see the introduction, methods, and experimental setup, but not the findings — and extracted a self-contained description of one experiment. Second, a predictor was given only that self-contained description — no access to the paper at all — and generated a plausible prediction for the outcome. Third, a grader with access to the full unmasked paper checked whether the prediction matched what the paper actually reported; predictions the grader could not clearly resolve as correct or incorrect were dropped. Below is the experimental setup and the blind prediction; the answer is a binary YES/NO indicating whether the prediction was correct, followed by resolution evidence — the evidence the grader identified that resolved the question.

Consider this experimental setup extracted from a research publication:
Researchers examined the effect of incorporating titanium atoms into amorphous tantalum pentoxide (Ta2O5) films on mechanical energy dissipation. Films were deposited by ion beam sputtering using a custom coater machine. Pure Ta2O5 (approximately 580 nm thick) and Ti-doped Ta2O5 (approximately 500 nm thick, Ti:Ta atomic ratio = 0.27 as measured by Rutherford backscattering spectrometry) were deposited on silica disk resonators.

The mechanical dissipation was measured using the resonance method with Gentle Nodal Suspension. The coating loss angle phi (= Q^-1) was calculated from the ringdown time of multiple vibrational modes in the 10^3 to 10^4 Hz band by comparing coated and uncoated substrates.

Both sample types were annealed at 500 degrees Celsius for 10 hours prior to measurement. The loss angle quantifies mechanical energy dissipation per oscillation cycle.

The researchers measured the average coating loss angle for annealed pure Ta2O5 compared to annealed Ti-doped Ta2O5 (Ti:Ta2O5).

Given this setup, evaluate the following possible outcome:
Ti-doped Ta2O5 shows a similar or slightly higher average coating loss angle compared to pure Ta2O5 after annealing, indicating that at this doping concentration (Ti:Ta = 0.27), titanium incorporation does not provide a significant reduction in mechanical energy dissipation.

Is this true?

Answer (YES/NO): NO